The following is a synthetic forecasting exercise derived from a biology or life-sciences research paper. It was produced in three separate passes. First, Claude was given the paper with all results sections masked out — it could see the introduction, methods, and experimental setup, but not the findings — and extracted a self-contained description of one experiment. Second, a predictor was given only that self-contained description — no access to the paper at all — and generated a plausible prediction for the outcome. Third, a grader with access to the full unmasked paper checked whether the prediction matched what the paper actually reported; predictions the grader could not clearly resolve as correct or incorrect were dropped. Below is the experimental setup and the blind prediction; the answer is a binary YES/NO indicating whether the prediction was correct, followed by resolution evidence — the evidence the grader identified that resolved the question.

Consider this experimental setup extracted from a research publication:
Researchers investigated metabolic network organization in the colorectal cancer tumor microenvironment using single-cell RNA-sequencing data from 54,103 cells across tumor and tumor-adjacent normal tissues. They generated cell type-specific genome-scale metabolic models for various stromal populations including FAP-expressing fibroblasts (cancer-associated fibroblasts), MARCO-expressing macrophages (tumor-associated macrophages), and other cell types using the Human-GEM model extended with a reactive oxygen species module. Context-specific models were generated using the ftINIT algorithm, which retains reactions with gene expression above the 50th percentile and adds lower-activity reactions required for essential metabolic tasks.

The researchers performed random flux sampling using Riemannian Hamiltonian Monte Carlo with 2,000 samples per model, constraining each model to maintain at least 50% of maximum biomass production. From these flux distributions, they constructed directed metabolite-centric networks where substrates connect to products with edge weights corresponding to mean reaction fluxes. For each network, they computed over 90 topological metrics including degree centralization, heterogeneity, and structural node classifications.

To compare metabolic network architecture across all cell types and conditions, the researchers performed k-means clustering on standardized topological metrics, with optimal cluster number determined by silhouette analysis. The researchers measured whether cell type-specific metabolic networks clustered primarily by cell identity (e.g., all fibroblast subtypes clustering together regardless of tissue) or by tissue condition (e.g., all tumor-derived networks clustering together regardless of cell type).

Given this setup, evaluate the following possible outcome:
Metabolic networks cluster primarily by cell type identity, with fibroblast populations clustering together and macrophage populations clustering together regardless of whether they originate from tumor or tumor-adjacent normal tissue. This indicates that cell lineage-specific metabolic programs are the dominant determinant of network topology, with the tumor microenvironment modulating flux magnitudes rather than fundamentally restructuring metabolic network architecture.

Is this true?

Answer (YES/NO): YES